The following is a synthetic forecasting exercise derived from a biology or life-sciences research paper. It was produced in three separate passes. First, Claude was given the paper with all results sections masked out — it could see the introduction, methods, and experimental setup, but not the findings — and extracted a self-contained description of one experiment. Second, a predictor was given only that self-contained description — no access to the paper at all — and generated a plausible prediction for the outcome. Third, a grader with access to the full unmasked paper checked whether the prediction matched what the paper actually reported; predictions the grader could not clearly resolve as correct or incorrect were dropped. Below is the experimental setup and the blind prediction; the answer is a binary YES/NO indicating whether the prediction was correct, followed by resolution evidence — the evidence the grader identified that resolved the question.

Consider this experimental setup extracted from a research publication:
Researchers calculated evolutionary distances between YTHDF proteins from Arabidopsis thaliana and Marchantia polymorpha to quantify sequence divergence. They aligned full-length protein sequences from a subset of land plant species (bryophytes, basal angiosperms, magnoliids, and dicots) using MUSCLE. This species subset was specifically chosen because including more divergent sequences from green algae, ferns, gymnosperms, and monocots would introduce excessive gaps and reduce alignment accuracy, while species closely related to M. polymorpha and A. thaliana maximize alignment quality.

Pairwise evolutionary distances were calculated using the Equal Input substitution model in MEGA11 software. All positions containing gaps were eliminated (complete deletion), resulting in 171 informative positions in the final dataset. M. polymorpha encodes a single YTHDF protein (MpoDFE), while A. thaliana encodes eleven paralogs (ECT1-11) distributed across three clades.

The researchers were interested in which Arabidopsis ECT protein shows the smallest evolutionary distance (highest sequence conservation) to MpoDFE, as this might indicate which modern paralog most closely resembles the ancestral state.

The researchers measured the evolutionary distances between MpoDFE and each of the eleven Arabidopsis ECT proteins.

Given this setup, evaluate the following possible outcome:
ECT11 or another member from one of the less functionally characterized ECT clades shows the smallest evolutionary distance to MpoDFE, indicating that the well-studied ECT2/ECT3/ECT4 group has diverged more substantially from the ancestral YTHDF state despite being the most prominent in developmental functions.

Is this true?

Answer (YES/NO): NO